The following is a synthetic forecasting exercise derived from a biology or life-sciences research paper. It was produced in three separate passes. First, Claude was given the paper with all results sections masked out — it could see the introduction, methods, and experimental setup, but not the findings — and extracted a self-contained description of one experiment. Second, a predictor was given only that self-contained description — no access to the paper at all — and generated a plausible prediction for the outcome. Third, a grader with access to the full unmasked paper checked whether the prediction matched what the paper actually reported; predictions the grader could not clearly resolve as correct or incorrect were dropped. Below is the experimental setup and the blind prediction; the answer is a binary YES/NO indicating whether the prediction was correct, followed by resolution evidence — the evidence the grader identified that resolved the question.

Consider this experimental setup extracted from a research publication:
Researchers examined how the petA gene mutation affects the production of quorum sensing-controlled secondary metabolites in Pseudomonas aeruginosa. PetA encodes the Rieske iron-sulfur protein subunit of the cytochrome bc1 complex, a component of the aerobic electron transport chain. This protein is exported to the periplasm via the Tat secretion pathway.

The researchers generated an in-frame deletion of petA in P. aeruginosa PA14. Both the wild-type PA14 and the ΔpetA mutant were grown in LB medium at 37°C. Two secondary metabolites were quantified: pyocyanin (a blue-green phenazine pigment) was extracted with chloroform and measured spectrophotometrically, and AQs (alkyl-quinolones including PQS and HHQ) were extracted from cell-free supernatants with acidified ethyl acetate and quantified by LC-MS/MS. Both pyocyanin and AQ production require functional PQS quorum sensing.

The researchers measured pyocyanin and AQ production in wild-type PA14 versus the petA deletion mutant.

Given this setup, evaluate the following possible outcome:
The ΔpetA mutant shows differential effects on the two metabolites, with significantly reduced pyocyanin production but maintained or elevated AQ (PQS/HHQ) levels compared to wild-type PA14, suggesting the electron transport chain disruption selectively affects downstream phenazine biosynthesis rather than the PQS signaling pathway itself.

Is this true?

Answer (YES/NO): NO